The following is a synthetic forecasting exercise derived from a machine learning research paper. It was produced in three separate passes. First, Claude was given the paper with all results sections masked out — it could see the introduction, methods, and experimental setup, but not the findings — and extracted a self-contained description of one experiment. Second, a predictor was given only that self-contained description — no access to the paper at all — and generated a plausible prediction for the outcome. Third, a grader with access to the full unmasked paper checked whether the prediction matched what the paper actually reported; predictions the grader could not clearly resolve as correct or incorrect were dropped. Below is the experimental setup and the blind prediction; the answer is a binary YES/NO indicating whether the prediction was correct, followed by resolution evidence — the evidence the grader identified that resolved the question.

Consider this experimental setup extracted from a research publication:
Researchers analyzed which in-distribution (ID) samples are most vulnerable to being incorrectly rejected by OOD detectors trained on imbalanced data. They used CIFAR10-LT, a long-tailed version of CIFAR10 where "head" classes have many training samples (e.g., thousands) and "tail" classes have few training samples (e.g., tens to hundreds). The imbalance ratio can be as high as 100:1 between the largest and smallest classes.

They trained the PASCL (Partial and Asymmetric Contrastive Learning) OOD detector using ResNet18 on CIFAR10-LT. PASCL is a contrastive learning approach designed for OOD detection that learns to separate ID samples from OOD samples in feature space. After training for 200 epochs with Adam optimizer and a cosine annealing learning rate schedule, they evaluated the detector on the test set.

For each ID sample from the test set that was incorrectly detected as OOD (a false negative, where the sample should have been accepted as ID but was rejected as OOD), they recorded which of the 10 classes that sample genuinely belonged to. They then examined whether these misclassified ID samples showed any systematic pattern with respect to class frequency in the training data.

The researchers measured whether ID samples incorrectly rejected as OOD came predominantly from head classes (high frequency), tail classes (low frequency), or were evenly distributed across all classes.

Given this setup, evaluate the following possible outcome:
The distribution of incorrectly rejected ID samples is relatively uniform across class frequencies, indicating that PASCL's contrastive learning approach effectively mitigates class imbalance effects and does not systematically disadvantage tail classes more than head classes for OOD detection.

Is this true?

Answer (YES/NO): NO